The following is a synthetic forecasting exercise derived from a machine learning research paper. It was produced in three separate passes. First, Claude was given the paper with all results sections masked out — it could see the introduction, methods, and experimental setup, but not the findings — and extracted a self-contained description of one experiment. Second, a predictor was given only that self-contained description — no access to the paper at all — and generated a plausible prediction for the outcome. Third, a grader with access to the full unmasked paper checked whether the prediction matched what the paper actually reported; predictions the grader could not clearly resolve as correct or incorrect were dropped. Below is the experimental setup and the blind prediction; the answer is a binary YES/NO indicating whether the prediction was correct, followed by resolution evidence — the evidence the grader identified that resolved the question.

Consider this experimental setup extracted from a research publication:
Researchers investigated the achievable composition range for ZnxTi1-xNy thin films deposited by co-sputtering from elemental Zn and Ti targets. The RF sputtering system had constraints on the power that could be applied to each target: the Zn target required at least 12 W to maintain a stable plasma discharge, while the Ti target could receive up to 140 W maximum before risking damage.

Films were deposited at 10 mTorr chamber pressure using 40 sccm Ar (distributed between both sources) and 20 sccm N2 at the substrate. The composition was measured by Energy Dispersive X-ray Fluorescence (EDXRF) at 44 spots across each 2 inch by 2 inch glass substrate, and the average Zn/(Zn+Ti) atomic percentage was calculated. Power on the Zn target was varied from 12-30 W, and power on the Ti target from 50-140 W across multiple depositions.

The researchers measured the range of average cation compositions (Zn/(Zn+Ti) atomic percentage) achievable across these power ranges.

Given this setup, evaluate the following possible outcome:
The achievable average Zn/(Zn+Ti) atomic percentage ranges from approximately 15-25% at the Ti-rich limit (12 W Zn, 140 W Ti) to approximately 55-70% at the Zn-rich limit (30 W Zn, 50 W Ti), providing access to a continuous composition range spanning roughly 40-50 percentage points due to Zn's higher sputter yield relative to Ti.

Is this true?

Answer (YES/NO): NO